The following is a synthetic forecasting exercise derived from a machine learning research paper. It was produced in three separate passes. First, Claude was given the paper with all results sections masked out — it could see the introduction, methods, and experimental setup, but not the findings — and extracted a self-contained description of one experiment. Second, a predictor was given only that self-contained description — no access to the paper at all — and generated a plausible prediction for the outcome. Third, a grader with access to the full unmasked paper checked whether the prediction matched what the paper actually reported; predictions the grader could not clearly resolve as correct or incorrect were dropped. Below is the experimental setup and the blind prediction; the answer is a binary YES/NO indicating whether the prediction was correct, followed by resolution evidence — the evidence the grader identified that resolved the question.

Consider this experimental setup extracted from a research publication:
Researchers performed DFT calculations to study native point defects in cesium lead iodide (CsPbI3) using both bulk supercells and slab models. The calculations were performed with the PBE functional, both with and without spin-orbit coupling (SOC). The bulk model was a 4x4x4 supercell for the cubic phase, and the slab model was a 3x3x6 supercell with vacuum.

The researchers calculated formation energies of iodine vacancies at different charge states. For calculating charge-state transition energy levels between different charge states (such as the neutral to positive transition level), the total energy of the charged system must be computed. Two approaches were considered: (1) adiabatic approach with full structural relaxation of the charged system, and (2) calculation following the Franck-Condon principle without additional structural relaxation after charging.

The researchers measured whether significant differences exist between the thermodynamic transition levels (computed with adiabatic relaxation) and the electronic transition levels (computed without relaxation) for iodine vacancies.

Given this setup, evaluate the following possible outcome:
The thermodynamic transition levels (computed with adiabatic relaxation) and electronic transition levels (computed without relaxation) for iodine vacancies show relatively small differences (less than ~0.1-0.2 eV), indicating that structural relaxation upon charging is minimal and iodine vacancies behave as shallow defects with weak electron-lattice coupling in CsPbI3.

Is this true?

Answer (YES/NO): YES